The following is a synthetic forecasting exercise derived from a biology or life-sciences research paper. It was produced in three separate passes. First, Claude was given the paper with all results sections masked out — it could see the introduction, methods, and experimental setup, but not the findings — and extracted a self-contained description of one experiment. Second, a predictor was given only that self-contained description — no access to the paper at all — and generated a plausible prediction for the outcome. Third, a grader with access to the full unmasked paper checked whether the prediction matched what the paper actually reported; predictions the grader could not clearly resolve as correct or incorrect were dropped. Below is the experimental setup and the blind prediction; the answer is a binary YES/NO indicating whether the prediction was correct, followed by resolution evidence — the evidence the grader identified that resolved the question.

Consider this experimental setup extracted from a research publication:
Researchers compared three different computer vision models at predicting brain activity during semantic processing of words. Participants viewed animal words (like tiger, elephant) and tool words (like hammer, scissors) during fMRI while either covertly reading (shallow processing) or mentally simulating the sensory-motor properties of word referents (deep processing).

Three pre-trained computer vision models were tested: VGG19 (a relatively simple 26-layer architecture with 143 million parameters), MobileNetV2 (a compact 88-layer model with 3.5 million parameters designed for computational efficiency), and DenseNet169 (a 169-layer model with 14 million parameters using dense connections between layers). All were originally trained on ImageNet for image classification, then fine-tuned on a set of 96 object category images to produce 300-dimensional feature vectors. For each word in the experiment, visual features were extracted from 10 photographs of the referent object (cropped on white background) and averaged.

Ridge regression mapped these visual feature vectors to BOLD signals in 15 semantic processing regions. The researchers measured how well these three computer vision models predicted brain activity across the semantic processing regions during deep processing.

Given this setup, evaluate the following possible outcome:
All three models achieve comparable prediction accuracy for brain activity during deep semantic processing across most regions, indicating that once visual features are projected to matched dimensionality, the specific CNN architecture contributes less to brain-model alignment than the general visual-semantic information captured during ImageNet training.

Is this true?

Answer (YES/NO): YES